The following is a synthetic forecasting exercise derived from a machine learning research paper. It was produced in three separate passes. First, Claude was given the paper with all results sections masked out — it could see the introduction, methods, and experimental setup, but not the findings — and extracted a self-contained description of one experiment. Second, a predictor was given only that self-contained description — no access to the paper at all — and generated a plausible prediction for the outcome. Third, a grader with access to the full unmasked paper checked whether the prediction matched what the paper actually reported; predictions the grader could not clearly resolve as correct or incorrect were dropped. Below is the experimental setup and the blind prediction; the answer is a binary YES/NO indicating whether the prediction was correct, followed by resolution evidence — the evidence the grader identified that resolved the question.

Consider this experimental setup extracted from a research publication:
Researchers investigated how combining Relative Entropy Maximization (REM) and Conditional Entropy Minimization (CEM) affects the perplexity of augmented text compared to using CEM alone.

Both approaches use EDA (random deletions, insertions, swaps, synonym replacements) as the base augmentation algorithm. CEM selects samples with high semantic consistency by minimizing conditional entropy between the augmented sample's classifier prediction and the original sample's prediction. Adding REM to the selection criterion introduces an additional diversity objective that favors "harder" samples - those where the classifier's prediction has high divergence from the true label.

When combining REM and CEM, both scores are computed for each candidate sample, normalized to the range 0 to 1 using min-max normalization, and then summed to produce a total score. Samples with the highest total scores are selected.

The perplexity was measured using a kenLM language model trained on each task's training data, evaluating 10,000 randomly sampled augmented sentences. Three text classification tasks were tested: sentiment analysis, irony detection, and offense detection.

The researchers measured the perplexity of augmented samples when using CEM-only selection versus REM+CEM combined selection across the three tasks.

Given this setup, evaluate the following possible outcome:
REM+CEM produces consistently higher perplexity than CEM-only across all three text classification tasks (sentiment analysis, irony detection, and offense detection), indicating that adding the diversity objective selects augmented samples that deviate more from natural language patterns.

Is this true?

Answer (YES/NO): YES